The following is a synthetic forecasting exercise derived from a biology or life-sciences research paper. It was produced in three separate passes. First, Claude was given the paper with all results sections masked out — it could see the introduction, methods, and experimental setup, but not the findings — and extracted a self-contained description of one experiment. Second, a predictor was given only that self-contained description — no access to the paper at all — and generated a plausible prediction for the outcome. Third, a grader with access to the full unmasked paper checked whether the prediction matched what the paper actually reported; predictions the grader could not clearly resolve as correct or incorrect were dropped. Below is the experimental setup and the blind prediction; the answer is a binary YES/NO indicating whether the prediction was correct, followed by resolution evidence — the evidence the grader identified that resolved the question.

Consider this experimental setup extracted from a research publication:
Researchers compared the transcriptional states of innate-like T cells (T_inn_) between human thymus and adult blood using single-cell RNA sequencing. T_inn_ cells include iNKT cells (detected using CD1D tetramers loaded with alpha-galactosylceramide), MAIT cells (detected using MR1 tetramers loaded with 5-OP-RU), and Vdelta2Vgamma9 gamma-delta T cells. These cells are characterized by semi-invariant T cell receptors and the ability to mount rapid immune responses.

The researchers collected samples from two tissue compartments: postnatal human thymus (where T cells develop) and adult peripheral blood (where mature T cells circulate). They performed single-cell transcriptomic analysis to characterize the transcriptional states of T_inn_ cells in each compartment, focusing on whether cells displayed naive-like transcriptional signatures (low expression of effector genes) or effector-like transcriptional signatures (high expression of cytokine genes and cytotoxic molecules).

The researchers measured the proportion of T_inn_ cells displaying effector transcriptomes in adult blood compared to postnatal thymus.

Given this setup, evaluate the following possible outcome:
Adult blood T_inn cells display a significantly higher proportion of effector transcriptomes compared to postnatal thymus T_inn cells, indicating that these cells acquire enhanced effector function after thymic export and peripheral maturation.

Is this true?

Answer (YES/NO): YES